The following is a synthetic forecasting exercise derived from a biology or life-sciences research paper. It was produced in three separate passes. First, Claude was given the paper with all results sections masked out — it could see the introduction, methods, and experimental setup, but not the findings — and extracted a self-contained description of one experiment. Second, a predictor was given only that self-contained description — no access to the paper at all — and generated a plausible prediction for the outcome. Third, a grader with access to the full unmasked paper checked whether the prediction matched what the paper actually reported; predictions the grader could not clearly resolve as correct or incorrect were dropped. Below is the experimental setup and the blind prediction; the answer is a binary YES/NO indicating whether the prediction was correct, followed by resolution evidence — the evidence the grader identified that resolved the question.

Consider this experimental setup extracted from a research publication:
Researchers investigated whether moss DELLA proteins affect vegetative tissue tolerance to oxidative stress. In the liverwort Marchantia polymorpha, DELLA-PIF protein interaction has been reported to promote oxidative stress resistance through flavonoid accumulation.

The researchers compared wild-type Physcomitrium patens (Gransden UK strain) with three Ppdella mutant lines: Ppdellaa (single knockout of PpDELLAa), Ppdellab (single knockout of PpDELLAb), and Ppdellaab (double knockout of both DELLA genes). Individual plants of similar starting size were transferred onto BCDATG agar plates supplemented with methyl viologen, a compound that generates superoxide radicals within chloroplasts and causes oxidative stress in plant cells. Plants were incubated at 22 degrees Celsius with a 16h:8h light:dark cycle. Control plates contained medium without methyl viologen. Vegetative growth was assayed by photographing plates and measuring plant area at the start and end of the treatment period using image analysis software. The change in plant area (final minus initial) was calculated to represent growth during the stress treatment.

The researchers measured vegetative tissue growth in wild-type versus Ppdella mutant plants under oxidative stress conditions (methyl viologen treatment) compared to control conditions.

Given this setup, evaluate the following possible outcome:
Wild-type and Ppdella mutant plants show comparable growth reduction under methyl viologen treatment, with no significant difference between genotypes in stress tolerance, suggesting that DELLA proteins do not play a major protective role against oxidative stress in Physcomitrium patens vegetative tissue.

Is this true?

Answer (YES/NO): YES